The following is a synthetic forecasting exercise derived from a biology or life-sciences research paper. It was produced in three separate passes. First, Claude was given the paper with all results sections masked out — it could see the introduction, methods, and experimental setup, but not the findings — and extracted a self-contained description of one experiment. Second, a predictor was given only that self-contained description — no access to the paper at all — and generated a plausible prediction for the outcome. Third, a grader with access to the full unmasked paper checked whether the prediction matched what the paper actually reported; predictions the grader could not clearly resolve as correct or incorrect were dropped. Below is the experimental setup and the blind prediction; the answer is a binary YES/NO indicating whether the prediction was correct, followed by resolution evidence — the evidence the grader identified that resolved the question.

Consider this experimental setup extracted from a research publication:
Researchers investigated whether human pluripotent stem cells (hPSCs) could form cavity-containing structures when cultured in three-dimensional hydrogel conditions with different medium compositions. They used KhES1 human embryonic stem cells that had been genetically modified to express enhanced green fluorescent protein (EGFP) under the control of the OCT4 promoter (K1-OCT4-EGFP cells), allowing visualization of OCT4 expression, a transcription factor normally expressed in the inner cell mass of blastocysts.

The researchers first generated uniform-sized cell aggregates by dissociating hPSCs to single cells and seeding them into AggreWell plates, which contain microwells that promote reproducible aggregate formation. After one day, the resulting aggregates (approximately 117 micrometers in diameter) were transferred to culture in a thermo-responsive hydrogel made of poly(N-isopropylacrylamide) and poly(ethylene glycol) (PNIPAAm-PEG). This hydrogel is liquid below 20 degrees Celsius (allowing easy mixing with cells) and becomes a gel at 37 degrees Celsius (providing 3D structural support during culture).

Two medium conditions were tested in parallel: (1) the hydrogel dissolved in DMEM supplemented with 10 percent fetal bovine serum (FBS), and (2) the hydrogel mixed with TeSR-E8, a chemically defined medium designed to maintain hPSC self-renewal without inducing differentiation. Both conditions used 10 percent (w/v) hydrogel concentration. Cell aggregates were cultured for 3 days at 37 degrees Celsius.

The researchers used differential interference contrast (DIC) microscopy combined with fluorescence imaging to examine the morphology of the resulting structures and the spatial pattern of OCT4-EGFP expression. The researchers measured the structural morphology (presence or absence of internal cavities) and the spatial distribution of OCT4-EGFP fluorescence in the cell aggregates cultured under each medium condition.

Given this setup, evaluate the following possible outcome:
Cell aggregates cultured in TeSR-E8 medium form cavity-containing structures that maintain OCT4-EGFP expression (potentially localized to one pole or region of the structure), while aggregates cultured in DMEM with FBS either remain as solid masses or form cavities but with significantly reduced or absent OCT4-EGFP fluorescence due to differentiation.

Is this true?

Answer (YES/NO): YES